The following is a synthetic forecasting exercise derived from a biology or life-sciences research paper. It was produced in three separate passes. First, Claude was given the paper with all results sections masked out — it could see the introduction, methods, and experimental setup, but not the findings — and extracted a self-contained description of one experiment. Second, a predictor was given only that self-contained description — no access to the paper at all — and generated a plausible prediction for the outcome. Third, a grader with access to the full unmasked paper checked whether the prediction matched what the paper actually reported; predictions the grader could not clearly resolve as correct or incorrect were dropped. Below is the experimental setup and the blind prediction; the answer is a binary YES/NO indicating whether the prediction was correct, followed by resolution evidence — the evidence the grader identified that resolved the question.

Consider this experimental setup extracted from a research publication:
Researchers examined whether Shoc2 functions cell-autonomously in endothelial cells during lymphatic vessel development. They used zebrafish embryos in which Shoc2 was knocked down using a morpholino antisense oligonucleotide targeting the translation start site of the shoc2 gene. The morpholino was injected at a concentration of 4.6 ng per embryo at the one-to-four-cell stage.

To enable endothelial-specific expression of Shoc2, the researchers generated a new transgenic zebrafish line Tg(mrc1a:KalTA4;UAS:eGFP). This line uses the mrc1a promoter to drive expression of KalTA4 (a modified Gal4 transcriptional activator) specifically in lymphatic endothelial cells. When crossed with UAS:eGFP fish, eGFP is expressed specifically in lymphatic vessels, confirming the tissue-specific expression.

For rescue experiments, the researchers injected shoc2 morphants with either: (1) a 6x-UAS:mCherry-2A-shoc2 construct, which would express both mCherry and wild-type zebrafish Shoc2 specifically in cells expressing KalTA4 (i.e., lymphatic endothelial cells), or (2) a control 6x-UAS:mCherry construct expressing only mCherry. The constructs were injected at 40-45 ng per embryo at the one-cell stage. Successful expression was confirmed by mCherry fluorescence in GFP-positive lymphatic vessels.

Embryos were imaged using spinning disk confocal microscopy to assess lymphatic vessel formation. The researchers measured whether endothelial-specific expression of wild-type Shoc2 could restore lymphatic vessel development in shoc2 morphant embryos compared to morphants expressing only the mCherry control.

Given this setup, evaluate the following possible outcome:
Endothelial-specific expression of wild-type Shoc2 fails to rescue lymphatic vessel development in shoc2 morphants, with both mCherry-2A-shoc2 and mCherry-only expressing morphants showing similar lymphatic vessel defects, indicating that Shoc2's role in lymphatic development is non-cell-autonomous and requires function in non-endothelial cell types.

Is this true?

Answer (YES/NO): NO